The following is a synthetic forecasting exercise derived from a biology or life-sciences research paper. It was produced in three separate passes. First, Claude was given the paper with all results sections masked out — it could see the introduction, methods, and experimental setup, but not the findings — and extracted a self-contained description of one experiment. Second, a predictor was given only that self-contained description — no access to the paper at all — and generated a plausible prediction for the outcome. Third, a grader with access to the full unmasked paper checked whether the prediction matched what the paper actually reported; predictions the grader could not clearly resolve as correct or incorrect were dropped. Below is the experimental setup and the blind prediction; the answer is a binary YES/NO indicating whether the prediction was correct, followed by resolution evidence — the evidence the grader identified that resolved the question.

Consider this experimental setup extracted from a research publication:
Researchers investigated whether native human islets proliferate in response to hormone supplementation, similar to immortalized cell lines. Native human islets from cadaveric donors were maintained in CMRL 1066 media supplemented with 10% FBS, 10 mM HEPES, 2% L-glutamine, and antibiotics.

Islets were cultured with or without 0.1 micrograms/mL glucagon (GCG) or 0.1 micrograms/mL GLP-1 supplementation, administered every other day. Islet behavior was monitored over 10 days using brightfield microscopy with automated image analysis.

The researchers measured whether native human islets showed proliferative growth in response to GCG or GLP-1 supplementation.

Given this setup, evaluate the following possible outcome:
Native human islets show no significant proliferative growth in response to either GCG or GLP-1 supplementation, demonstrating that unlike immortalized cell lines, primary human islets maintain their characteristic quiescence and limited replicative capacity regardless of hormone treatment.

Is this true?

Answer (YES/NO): YES